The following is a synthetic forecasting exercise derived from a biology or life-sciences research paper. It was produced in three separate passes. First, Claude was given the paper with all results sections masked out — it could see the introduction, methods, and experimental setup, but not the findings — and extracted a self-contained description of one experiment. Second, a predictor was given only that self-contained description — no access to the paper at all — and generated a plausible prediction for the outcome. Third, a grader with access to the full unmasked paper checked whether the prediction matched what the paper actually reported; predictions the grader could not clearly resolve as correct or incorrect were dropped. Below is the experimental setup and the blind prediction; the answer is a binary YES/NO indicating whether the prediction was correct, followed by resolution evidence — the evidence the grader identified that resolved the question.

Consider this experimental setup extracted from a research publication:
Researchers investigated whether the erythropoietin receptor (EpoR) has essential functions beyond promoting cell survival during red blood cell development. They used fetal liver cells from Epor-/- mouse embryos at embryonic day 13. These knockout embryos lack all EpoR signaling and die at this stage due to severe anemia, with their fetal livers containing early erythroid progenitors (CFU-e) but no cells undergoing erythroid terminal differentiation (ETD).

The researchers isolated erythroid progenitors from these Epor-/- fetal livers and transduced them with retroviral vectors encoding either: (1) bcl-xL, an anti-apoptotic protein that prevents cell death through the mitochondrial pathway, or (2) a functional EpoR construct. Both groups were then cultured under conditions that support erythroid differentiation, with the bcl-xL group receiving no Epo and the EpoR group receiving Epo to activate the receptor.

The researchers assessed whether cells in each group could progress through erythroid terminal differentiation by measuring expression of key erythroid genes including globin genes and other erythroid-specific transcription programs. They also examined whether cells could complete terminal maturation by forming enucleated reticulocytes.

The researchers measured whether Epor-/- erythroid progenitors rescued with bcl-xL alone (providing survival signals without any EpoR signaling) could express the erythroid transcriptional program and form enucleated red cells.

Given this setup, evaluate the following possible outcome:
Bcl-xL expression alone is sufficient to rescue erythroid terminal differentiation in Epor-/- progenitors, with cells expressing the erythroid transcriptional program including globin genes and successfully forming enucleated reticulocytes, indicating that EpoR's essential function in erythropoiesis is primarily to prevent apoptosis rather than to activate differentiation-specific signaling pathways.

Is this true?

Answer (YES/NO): NO